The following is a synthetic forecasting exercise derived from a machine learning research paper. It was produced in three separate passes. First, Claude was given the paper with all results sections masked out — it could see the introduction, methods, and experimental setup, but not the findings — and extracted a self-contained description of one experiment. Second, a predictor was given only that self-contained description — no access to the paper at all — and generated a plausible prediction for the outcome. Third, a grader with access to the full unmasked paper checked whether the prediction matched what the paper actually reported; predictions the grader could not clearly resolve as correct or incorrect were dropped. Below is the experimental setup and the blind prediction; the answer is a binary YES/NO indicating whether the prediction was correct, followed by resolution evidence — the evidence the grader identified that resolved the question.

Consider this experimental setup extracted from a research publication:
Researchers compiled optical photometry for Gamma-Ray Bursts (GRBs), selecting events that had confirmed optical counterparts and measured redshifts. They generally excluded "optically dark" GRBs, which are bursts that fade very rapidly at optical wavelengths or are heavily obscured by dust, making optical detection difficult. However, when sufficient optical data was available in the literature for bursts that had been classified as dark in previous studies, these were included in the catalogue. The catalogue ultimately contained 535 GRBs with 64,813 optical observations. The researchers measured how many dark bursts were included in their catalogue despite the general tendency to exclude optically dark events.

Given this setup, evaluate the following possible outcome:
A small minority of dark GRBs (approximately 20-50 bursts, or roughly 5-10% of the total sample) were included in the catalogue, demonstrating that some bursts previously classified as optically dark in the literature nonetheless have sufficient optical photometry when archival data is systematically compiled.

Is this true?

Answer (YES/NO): YES